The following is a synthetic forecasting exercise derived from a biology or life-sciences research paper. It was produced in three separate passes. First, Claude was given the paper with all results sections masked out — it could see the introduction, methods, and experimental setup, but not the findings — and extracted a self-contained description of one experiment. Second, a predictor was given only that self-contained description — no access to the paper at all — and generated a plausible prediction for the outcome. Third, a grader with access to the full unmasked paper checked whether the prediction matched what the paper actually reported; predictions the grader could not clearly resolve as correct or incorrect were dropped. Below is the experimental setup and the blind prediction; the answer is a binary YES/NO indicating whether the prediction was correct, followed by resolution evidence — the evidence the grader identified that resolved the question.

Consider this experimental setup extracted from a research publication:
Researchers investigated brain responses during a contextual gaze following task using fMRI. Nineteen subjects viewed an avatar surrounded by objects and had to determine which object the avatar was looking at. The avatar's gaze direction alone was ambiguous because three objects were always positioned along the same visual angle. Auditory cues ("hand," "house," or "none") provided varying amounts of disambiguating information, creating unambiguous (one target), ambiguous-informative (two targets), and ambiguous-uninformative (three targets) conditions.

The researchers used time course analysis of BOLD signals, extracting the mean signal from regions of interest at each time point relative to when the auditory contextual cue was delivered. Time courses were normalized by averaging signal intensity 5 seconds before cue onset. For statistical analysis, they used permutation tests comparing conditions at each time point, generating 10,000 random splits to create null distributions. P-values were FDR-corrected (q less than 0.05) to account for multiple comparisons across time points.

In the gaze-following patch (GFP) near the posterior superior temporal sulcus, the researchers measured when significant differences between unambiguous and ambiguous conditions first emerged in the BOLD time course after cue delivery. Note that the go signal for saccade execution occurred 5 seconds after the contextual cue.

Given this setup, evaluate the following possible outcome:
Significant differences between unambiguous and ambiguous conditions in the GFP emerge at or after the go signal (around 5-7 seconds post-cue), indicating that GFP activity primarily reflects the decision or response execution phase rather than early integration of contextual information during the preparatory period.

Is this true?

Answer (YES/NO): NO